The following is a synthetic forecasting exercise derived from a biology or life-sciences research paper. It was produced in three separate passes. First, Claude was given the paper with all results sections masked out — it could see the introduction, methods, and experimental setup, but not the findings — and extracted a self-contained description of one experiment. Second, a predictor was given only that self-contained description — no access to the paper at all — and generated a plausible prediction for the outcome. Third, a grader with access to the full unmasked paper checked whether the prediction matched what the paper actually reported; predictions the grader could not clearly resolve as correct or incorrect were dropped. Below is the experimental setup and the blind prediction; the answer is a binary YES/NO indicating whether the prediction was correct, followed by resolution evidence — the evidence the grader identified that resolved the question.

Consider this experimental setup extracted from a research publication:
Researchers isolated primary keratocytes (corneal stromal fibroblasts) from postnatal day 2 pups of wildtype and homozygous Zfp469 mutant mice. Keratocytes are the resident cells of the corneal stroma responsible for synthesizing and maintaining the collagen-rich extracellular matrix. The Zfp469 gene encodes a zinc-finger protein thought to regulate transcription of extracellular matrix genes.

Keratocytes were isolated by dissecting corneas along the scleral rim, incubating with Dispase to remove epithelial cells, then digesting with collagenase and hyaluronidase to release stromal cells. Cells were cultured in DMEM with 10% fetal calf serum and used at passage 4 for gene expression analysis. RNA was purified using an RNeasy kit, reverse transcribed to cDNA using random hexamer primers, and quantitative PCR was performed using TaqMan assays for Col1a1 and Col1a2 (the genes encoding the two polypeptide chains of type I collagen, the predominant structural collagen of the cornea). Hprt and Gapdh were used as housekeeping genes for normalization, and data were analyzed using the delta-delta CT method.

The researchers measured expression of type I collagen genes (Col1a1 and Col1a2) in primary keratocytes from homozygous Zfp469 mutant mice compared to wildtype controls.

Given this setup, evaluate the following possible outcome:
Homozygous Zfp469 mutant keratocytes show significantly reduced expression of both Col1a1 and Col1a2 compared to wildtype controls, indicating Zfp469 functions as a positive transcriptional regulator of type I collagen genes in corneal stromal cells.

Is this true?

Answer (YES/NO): YES